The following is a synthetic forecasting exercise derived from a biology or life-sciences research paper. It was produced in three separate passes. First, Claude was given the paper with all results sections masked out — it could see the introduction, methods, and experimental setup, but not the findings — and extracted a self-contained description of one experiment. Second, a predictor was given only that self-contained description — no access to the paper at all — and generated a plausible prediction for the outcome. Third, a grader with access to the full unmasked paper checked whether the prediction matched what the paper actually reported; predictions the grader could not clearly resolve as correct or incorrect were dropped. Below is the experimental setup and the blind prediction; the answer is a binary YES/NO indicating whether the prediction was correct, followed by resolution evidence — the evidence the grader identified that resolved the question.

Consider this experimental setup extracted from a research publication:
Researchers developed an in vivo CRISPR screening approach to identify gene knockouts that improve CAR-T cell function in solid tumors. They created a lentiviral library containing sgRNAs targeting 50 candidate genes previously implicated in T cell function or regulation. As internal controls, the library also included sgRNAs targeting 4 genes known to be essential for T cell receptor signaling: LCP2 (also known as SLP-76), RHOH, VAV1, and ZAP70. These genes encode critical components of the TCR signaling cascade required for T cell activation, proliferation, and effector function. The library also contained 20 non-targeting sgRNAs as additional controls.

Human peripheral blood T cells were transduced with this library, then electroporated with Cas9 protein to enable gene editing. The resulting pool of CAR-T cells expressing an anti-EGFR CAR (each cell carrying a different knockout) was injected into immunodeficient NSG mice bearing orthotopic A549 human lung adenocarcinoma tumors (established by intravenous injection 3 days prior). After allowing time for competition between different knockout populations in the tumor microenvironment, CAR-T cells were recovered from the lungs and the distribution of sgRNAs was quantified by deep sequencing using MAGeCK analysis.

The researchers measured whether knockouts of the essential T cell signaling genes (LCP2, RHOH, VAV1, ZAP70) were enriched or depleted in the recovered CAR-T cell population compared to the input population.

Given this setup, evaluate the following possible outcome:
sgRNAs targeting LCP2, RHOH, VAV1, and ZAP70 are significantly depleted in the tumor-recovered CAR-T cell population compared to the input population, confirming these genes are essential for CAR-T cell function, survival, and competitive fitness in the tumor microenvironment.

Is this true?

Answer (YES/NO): YES